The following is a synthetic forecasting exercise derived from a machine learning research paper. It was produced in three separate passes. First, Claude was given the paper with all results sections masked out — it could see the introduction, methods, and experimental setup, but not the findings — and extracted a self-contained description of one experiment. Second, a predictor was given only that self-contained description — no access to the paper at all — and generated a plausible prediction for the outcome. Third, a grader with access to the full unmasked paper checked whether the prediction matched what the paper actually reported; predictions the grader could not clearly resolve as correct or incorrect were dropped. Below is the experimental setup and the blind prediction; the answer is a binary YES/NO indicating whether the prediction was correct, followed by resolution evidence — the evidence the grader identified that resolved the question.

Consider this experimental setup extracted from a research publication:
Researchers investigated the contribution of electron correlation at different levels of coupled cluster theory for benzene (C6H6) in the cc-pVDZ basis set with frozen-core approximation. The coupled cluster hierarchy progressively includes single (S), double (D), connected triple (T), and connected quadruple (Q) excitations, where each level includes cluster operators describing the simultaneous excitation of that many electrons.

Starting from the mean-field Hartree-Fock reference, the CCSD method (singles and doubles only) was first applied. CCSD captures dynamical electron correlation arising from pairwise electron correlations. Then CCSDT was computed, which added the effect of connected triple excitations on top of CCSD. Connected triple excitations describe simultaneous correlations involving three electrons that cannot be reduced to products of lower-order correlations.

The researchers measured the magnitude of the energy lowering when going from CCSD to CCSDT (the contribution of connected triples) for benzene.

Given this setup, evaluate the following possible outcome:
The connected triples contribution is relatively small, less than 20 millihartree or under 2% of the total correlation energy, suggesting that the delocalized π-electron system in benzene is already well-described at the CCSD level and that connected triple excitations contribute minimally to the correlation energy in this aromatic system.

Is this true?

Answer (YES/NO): NO